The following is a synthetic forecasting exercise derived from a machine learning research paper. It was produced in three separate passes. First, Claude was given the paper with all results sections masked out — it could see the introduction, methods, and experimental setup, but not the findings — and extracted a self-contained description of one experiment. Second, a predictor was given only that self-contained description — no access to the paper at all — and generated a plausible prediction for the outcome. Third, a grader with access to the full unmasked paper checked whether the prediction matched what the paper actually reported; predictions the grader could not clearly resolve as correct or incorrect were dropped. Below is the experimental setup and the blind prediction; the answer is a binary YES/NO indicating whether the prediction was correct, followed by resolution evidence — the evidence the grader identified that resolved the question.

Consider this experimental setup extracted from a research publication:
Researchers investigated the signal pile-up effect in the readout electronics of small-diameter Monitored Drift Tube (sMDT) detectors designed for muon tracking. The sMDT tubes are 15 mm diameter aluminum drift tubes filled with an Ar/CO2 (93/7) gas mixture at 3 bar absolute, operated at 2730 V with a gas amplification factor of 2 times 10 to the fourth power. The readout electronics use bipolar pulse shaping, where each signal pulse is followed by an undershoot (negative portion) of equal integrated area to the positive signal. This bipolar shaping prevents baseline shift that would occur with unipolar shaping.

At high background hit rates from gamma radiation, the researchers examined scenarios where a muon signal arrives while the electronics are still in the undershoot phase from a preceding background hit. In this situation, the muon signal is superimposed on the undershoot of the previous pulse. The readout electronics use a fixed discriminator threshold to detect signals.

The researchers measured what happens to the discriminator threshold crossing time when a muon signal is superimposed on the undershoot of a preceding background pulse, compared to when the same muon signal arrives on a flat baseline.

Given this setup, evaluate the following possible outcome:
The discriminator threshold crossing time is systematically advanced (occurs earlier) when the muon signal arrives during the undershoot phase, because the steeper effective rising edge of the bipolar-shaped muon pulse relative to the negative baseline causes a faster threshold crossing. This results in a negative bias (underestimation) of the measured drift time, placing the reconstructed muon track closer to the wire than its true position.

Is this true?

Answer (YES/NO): NO